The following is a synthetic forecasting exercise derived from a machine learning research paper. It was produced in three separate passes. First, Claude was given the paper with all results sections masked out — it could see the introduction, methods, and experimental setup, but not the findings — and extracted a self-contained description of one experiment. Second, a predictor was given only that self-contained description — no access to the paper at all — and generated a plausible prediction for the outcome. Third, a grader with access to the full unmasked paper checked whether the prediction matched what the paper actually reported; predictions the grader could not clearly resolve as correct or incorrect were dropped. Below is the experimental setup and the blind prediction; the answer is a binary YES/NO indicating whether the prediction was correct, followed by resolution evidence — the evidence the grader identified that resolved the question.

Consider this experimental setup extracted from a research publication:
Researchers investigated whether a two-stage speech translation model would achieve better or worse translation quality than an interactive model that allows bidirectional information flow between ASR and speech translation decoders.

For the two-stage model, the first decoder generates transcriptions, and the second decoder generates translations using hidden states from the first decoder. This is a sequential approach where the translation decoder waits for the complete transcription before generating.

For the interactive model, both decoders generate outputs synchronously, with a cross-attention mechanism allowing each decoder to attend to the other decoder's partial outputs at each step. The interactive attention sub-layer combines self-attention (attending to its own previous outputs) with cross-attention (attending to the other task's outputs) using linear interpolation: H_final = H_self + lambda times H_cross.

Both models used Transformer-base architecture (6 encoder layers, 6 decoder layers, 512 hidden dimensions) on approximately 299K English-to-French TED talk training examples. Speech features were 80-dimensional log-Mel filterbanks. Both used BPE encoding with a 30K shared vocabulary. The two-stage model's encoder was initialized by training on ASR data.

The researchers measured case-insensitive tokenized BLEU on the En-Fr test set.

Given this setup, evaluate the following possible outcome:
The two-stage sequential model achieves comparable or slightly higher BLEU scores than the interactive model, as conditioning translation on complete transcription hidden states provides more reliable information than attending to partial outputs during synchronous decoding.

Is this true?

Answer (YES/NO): YES